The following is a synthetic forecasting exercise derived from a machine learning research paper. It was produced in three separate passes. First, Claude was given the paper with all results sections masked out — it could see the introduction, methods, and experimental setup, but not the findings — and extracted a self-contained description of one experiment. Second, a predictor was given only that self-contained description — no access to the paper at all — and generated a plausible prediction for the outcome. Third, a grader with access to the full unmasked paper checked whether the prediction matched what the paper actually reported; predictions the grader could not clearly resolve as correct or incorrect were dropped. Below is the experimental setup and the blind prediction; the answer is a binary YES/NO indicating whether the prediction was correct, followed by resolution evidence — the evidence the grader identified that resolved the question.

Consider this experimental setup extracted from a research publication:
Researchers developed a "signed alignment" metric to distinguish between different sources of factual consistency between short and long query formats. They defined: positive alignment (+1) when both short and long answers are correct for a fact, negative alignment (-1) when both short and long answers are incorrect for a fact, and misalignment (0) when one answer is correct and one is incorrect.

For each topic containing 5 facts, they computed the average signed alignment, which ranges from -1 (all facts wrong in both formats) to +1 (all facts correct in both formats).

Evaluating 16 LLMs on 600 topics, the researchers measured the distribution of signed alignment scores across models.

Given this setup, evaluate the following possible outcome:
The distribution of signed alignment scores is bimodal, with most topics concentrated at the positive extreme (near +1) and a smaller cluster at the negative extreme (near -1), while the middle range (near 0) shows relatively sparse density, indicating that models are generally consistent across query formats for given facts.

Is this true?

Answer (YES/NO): NO